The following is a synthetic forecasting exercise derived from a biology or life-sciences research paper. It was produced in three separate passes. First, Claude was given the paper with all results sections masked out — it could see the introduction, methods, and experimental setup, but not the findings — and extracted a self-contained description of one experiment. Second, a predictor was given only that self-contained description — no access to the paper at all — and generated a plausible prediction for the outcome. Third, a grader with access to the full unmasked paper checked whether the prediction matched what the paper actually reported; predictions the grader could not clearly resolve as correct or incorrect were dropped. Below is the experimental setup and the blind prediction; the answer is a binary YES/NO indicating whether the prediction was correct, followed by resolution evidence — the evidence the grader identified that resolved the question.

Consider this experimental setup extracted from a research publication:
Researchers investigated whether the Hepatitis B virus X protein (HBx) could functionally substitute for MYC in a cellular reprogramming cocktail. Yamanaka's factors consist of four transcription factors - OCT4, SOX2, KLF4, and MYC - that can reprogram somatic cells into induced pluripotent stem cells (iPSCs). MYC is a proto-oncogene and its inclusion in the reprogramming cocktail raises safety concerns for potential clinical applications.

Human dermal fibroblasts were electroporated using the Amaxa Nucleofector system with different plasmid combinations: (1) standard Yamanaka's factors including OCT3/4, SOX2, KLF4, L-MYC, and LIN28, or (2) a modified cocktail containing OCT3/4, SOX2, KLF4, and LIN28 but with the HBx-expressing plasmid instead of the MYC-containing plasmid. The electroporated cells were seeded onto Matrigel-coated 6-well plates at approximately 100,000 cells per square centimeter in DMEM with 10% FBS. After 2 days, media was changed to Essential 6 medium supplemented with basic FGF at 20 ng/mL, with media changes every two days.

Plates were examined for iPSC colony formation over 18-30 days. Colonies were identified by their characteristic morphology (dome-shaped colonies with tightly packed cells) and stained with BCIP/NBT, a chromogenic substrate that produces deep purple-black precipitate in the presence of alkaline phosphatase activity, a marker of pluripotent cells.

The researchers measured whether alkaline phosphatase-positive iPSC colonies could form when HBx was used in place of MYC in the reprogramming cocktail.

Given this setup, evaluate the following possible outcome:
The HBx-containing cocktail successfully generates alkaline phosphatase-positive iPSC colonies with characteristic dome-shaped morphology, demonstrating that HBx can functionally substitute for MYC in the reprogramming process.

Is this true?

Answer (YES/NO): YES